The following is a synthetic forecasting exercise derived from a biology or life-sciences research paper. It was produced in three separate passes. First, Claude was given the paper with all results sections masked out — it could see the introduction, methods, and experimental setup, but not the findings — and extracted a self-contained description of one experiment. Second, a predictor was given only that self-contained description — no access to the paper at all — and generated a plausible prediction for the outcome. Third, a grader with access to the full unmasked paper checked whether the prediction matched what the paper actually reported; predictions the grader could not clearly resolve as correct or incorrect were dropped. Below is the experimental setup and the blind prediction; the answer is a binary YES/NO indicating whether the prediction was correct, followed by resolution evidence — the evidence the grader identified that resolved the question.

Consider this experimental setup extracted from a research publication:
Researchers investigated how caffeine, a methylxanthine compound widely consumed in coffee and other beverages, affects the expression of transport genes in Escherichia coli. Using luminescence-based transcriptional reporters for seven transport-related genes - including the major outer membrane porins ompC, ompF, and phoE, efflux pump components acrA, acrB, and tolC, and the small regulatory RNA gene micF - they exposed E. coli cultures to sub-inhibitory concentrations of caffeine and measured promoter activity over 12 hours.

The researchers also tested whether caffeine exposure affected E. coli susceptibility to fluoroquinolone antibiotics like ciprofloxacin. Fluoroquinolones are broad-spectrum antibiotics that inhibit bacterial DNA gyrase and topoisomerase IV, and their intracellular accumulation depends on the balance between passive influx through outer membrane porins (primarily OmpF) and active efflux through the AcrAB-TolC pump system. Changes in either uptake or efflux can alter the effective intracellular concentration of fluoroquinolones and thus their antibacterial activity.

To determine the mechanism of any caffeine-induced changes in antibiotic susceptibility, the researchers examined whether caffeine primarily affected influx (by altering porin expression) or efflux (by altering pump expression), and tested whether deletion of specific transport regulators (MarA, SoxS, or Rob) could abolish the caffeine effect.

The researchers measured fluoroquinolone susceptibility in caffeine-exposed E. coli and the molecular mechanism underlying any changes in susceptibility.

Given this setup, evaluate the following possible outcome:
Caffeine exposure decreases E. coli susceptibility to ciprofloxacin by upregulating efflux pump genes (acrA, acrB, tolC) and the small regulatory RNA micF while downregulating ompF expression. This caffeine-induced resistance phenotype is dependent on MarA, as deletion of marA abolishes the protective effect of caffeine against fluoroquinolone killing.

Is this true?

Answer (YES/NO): NO